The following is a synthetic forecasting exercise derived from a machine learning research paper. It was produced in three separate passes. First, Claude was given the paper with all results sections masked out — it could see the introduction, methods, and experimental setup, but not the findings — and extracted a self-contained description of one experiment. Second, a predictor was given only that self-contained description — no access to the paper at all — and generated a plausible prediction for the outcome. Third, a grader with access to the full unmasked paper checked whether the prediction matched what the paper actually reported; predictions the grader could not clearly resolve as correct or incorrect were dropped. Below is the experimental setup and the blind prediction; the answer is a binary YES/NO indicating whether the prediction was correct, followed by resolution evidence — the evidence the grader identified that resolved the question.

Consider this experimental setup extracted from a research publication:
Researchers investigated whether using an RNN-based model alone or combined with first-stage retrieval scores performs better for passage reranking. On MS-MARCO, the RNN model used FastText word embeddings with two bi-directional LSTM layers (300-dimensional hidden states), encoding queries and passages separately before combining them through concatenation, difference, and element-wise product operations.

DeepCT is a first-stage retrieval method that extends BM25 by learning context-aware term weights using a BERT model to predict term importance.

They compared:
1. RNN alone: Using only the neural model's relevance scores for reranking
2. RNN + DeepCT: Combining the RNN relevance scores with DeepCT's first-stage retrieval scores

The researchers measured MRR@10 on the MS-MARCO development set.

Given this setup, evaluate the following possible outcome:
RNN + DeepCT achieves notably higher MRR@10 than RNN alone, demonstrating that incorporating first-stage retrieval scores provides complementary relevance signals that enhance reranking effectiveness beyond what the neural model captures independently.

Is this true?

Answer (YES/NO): YES